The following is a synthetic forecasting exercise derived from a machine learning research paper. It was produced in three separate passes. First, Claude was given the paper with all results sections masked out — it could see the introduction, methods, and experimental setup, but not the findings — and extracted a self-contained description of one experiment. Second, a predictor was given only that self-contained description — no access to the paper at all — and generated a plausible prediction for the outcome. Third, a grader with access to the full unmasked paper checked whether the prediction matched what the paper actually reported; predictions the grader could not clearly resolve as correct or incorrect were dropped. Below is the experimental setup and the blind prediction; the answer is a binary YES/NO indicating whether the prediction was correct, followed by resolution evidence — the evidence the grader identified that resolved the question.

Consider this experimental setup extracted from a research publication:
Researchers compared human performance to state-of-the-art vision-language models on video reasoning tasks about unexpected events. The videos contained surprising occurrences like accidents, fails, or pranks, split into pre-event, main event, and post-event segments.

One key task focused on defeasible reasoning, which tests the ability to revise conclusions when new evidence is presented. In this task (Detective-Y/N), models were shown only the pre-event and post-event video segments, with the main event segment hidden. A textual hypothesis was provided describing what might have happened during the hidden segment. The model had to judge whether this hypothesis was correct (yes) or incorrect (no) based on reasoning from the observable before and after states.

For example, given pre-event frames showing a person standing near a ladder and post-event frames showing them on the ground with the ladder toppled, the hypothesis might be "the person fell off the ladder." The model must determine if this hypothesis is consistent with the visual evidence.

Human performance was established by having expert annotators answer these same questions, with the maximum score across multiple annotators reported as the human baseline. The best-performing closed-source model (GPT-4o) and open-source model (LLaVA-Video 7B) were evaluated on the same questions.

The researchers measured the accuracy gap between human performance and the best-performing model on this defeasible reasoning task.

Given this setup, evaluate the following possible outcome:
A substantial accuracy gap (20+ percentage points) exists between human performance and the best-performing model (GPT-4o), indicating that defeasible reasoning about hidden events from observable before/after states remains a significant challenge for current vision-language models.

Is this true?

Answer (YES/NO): YES